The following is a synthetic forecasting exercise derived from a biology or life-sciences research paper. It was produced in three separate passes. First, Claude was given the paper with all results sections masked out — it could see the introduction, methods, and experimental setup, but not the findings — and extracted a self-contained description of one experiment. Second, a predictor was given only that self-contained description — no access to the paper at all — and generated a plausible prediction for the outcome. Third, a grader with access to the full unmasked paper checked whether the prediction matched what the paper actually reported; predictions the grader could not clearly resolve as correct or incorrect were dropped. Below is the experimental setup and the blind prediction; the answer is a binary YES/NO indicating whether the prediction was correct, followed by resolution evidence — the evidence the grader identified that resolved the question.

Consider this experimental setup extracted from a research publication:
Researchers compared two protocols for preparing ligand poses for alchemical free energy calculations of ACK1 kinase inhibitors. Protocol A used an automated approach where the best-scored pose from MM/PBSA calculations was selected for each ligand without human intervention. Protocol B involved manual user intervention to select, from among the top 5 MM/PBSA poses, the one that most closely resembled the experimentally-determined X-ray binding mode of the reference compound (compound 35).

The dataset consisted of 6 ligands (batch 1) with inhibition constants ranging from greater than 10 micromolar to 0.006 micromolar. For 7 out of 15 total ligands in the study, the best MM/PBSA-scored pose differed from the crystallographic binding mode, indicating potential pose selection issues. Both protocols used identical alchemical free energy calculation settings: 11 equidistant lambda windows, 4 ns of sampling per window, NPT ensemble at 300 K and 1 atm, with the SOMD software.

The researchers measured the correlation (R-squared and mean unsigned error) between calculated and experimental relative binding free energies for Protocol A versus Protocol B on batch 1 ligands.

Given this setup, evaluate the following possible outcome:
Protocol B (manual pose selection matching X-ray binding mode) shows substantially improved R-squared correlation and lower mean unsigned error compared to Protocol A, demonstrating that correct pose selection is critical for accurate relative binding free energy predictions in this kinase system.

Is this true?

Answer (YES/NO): YES